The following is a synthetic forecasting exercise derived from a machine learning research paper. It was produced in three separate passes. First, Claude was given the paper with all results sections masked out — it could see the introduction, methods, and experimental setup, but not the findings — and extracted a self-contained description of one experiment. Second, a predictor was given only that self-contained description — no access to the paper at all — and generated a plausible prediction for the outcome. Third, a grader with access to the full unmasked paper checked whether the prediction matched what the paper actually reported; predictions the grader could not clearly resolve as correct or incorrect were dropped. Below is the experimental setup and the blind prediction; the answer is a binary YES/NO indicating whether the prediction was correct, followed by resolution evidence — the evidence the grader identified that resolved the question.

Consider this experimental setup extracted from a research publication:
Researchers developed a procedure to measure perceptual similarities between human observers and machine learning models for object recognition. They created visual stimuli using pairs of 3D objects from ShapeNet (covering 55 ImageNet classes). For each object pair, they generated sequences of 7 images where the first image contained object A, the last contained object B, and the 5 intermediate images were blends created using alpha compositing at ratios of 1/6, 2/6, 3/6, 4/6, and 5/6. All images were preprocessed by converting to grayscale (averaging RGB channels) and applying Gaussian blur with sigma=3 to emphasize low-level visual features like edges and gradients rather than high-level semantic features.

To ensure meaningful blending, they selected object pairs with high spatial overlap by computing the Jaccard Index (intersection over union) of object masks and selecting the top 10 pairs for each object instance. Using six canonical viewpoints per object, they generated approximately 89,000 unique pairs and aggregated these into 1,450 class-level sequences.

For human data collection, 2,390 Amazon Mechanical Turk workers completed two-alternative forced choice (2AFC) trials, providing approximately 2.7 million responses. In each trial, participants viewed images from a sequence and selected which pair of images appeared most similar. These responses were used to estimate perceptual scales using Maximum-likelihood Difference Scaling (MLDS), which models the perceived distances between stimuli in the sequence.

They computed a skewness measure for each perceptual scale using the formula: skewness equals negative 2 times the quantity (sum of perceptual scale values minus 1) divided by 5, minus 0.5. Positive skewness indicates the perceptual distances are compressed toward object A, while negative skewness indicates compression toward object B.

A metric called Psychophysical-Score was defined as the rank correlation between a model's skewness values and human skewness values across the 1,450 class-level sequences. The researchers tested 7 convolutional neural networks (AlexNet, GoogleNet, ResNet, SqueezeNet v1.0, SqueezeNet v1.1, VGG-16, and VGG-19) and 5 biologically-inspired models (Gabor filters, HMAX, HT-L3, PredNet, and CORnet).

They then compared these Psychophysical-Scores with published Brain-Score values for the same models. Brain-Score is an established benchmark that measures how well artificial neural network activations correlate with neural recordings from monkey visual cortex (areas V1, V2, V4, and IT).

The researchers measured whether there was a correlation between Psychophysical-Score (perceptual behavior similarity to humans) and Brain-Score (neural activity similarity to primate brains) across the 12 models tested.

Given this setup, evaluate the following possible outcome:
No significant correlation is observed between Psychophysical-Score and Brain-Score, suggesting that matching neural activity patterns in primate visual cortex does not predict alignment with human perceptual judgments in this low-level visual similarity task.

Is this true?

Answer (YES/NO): NO